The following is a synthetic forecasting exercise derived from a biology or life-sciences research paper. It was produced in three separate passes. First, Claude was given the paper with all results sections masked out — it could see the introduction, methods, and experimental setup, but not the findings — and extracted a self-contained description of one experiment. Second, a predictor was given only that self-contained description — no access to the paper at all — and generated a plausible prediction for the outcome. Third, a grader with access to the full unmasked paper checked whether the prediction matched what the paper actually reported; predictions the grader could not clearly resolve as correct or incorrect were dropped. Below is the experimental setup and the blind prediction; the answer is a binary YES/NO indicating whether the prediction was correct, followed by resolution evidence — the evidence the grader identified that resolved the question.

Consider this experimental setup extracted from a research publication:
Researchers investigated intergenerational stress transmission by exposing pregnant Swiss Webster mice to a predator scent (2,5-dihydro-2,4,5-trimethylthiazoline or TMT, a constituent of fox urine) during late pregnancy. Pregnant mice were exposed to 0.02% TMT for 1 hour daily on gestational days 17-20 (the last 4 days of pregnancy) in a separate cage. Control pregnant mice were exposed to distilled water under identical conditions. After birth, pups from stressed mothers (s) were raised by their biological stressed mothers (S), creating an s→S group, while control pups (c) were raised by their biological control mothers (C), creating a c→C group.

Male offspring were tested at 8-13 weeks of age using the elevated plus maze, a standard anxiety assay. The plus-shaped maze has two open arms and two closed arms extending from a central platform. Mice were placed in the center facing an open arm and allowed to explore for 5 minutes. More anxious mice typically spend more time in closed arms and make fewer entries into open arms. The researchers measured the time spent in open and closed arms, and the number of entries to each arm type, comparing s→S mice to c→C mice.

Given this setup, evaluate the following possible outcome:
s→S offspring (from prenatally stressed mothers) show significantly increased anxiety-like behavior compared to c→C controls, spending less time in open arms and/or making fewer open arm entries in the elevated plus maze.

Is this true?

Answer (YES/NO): NO